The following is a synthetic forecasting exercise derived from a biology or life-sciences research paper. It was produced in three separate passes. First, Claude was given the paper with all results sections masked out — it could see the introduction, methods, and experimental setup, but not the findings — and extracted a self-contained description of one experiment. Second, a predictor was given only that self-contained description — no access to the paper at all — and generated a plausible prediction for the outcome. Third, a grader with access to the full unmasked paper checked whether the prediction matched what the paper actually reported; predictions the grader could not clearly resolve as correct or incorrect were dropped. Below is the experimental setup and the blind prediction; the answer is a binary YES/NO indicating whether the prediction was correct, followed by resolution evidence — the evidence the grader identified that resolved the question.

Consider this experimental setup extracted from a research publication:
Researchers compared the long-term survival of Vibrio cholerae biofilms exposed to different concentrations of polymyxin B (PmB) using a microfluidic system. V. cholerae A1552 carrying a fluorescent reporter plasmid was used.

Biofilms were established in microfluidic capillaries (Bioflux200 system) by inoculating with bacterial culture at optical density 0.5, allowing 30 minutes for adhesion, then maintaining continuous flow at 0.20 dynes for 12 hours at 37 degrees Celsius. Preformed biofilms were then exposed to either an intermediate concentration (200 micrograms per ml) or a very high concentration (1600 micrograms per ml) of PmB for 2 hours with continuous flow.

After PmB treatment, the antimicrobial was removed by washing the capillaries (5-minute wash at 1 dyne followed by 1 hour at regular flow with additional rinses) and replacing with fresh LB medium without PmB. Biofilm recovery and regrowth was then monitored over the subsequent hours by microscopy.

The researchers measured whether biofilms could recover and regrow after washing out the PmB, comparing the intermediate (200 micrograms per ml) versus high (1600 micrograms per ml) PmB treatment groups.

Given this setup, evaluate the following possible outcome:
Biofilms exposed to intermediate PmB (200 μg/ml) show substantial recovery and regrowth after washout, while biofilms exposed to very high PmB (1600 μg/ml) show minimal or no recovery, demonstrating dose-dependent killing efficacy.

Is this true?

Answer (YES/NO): NO